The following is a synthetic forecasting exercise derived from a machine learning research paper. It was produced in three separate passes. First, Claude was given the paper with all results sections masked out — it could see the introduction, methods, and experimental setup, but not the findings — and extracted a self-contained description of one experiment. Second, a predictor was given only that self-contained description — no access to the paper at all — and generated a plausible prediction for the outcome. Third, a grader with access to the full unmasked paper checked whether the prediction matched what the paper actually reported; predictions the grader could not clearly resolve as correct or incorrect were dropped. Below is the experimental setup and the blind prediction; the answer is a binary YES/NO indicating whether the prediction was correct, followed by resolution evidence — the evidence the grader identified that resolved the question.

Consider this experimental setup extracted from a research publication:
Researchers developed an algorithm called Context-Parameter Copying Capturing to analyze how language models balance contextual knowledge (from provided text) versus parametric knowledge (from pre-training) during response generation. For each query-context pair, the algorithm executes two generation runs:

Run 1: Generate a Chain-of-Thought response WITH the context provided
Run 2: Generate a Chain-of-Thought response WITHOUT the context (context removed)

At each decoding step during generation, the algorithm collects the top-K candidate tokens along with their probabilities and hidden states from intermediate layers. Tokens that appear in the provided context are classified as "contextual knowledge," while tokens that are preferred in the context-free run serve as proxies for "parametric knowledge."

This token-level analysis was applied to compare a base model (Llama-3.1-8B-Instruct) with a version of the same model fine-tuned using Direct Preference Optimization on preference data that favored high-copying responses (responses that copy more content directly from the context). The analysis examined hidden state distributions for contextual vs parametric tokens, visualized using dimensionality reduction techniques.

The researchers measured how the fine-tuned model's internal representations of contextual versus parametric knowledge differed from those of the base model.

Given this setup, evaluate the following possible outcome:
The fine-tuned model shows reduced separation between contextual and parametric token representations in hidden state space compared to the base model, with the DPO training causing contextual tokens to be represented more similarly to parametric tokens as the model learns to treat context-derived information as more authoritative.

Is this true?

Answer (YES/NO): NO